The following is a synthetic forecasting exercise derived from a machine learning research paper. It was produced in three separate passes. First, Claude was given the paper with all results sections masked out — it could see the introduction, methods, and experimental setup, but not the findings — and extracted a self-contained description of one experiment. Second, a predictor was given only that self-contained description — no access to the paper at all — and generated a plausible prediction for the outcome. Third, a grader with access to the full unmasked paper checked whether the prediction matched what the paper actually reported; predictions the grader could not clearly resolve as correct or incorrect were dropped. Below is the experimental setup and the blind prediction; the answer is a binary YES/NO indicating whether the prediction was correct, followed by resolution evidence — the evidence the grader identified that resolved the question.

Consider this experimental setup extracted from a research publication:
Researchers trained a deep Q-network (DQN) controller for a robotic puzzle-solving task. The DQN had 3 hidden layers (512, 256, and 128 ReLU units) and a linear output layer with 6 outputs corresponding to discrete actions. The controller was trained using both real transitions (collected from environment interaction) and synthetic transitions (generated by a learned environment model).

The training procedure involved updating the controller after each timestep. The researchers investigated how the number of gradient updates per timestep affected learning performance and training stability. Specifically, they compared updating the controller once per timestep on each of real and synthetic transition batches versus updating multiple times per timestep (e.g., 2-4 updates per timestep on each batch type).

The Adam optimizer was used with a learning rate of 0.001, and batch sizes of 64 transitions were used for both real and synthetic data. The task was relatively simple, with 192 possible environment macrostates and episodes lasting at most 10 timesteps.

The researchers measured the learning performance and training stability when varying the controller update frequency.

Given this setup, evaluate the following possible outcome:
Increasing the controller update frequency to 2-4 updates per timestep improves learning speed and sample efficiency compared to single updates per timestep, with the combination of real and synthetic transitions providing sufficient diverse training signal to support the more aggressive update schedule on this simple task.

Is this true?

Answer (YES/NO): NO